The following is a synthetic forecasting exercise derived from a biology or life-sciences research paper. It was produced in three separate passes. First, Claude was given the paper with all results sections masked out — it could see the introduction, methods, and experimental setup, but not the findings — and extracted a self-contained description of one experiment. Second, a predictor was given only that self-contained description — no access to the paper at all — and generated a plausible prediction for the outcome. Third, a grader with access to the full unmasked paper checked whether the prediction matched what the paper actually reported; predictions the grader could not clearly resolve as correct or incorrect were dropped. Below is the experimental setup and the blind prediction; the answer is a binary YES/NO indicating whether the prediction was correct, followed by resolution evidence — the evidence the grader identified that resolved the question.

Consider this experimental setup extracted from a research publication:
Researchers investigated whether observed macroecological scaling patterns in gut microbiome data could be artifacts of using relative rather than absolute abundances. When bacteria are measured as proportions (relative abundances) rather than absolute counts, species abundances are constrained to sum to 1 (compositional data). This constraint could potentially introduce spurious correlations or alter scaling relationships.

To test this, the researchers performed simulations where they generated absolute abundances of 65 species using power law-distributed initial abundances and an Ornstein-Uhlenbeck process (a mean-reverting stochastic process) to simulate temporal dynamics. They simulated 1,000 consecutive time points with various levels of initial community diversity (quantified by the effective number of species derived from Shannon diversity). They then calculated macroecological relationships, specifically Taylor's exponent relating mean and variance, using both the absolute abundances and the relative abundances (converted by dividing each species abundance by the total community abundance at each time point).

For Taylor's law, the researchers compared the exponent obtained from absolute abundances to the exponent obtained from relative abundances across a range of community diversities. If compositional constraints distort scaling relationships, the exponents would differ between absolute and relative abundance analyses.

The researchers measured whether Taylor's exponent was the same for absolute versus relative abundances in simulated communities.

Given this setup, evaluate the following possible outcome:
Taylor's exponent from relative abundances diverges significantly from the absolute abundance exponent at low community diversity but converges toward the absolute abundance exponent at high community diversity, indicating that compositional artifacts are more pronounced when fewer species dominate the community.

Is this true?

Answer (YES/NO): NO